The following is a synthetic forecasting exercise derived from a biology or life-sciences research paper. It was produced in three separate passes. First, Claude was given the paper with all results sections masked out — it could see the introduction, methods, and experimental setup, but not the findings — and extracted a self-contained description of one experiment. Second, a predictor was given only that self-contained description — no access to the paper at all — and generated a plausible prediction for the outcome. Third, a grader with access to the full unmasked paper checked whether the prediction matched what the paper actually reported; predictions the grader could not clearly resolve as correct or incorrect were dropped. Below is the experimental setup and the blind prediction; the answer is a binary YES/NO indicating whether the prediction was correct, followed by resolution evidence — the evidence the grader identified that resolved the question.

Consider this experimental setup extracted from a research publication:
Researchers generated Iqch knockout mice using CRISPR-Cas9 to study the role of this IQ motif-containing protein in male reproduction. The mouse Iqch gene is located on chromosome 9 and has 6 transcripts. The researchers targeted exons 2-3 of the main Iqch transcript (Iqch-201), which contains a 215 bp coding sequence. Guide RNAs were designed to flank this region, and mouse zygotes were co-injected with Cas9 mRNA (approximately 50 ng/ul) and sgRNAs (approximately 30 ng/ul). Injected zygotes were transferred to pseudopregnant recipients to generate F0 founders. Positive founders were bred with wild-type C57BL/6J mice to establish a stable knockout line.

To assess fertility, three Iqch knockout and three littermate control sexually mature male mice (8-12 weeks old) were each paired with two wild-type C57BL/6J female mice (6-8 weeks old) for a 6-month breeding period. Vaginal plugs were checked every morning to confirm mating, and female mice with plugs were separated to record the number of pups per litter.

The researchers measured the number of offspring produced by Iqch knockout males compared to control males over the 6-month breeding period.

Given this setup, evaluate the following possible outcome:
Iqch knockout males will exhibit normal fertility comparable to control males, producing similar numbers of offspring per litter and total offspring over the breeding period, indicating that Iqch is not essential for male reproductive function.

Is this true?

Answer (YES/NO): NO